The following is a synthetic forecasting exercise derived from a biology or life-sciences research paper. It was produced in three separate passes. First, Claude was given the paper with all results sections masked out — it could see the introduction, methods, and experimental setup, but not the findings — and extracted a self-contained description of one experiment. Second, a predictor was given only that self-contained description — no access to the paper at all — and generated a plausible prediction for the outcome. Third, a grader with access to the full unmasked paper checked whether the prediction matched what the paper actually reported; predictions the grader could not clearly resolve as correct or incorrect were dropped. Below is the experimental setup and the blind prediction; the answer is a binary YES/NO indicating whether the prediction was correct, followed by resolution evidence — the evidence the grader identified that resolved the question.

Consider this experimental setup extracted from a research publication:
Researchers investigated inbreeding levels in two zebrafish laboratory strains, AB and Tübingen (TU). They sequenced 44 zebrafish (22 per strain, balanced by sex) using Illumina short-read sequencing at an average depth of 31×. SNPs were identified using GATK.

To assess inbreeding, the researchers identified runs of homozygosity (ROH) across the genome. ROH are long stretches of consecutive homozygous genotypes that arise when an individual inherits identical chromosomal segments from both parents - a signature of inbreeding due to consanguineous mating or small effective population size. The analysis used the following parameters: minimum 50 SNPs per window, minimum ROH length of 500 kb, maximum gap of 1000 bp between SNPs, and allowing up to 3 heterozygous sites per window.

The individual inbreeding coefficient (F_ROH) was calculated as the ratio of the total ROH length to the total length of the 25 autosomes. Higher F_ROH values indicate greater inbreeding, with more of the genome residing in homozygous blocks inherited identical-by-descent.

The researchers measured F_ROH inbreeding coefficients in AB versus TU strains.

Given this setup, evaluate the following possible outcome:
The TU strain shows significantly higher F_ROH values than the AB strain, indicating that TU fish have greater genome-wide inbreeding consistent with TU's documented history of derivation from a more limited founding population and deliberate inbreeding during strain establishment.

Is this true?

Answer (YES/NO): YES